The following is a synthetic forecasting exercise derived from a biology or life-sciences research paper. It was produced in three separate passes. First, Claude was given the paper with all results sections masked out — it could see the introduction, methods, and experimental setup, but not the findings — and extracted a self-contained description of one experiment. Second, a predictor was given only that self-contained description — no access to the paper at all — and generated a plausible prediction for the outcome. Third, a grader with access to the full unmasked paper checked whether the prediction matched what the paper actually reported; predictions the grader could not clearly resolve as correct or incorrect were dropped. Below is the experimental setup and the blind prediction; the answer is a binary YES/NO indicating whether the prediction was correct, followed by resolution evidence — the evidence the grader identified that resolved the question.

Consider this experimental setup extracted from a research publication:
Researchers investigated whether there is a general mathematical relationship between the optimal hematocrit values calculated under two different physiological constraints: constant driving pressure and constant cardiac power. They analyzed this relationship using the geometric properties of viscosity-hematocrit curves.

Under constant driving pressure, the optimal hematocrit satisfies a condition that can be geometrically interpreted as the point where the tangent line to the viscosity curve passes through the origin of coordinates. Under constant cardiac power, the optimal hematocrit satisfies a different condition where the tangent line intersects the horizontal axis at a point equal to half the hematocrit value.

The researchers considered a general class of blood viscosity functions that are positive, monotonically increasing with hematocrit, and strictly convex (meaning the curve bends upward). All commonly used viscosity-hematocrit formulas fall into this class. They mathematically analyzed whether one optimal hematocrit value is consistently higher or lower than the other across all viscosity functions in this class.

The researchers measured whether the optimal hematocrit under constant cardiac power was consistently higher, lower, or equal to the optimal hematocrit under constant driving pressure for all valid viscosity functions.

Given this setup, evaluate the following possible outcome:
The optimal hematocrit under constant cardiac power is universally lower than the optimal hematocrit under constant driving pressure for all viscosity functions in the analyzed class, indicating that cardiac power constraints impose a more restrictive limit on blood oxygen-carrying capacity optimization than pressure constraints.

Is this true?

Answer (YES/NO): NO